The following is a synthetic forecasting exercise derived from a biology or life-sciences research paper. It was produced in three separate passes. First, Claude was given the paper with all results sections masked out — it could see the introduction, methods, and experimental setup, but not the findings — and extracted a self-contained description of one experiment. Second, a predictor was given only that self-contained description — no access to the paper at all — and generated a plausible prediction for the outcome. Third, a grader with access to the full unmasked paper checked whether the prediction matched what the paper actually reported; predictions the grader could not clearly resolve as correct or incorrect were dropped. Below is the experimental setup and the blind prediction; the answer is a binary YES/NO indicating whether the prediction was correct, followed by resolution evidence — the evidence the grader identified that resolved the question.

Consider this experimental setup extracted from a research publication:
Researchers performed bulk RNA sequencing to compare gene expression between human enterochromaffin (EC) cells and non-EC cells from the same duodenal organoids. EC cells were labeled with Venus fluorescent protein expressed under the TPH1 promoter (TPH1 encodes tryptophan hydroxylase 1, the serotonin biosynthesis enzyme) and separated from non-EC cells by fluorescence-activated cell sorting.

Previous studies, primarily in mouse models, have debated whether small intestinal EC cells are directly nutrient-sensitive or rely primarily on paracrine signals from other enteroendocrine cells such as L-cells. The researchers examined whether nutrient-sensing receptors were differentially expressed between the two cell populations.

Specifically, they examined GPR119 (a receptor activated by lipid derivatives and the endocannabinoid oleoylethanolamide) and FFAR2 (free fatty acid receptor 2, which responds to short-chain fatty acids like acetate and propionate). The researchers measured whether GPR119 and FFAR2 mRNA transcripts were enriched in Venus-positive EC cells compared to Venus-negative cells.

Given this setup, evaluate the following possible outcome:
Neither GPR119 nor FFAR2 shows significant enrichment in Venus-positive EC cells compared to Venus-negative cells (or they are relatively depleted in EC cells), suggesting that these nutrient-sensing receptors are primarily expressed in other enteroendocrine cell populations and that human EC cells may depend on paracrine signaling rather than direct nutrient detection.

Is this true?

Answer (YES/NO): NO